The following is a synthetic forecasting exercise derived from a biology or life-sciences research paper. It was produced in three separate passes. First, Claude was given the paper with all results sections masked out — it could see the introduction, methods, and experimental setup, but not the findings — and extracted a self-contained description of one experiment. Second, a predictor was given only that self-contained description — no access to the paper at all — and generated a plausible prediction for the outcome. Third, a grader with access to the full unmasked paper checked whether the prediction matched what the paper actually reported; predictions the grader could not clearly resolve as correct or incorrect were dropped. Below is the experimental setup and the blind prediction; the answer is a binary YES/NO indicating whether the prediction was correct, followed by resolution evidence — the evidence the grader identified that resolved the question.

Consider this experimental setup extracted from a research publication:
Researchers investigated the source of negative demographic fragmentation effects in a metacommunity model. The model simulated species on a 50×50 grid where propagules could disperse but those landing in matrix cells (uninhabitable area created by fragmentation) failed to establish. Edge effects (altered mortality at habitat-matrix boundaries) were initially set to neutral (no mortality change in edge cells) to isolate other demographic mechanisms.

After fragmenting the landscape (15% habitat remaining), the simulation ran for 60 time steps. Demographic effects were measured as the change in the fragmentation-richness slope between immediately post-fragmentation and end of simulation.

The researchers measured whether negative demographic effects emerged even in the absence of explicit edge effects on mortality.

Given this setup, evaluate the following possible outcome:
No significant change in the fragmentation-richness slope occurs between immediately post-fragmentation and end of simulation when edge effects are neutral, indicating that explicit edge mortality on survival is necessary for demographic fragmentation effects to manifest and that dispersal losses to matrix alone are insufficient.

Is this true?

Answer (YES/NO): NO